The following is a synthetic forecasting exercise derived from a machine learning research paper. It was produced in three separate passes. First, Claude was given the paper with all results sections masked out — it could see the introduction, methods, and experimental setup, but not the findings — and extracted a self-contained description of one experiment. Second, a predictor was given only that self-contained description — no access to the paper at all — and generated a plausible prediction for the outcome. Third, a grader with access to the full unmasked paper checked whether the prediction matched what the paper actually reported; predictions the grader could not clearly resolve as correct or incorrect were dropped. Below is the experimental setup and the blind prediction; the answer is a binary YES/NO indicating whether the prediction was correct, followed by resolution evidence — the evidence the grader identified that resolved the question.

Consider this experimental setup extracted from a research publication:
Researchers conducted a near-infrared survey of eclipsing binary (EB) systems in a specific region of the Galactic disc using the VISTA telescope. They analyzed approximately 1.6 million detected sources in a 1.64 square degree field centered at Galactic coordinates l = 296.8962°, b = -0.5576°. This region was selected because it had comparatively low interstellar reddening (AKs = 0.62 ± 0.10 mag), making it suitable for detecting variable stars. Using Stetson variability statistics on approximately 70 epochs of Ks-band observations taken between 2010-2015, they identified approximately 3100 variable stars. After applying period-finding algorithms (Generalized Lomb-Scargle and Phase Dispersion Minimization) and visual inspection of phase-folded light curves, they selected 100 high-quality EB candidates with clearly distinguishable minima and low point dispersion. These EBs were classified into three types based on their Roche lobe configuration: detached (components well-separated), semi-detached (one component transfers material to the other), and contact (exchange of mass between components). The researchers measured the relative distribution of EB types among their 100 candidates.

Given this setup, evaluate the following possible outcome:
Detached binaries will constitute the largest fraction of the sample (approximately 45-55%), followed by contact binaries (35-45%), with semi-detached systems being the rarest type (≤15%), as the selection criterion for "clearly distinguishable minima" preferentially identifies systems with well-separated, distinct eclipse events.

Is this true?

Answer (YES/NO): YES